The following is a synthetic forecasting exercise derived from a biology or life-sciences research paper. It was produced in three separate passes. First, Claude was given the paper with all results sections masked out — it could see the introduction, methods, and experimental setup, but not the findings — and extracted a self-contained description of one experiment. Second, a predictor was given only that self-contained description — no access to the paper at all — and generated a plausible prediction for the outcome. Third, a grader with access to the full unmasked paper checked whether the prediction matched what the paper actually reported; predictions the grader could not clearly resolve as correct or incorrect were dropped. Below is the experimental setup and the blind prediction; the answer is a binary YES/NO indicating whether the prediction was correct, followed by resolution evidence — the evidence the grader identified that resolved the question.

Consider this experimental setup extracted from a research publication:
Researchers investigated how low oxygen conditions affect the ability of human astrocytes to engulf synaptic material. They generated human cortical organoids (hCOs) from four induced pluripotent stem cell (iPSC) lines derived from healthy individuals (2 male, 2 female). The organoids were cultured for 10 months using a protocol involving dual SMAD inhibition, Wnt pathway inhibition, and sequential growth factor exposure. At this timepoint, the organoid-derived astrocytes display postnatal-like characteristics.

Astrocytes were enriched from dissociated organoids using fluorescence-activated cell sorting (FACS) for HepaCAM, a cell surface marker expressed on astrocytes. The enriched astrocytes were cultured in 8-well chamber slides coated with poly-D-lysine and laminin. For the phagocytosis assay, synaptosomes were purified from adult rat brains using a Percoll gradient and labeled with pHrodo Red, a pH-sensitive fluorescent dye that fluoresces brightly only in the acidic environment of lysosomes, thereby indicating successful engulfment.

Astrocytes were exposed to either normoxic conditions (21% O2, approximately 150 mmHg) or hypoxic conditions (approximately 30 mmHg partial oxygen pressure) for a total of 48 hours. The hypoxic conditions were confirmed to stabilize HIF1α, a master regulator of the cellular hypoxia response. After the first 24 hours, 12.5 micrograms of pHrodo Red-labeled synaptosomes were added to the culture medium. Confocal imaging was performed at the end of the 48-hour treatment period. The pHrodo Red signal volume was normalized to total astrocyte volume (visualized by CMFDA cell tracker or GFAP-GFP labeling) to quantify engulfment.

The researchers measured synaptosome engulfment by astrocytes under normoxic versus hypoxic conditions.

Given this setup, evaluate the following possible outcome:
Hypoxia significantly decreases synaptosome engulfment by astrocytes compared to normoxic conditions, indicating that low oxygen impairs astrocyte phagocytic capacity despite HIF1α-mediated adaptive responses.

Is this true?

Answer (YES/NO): YES